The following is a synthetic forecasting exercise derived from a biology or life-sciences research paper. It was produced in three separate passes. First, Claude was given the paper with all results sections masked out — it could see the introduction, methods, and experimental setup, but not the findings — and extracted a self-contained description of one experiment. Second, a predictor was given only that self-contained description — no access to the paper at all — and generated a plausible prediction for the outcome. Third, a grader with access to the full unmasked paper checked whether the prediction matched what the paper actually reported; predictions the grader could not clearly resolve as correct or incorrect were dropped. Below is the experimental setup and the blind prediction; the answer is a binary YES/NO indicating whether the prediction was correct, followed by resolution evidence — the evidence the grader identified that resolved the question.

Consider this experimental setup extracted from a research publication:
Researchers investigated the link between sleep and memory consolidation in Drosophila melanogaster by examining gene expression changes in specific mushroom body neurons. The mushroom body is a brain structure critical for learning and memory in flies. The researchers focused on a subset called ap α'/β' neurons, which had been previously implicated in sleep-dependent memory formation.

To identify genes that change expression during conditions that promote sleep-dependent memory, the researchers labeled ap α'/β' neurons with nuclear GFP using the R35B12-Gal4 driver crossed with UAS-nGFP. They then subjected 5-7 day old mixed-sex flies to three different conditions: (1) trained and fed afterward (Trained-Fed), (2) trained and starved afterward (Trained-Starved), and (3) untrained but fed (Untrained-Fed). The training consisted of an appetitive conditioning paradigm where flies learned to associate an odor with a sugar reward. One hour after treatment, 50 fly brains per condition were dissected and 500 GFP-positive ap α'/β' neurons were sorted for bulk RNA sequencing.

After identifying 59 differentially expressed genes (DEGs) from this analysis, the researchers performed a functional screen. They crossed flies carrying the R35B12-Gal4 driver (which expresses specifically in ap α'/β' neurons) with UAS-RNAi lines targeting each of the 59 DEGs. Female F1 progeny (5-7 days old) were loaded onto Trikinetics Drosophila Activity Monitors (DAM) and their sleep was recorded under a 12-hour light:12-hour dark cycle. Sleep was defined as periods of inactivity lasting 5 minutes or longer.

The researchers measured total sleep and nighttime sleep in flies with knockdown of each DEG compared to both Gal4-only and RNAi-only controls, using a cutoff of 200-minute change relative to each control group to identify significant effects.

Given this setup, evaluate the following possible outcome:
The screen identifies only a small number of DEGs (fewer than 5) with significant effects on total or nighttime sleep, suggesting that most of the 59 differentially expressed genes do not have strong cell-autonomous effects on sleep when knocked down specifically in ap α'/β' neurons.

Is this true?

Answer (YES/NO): YES